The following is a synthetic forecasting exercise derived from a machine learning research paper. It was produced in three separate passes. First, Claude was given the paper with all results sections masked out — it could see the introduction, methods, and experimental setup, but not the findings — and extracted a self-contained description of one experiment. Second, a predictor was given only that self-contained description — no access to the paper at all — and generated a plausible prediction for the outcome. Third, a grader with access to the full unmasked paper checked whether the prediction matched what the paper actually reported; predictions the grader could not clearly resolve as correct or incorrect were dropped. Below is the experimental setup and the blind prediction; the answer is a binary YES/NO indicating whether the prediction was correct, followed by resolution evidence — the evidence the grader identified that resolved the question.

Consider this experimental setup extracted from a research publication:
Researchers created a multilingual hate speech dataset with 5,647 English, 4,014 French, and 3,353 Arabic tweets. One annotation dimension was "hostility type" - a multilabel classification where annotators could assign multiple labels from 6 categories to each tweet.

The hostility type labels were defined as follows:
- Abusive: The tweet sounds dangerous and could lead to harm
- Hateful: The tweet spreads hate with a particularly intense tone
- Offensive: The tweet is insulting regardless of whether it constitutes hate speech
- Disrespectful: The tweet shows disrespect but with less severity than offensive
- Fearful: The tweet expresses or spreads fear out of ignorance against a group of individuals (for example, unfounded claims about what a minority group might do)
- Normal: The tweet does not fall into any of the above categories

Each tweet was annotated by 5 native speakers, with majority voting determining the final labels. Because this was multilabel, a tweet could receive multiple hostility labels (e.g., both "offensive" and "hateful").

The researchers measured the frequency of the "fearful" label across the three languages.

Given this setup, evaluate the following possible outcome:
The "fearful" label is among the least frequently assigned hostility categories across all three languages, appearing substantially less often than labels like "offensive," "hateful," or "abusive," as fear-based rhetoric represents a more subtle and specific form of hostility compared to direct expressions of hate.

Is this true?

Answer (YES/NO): NO